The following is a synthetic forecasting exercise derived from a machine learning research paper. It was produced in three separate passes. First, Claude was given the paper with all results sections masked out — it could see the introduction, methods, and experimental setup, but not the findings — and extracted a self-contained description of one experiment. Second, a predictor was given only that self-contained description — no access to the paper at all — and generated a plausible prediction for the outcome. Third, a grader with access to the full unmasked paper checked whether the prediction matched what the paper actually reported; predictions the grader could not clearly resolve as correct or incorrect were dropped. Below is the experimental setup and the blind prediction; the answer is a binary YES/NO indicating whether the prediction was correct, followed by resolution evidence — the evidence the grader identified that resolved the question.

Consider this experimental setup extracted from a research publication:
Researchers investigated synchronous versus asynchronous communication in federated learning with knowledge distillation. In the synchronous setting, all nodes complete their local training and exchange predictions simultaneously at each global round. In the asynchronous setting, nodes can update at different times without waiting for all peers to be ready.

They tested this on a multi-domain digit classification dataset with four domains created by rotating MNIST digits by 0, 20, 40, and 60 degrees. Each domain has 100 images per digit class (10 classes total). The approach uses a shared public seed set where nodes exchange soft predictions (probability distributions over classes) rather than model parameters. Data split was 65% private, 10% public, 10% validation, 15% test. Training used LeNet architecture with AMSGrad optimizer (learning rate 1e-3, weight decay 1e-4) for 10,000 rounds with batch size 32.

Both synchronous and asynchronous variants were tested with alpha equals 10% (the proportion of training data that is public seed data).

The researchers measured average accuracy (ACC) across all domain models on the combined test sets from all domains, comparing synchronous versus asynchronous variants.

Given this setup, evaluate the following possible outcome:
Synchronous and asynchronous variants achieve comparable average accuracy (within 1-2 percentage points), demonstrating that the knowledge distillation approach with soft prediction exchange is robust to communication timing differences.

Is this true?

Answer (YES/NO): YES